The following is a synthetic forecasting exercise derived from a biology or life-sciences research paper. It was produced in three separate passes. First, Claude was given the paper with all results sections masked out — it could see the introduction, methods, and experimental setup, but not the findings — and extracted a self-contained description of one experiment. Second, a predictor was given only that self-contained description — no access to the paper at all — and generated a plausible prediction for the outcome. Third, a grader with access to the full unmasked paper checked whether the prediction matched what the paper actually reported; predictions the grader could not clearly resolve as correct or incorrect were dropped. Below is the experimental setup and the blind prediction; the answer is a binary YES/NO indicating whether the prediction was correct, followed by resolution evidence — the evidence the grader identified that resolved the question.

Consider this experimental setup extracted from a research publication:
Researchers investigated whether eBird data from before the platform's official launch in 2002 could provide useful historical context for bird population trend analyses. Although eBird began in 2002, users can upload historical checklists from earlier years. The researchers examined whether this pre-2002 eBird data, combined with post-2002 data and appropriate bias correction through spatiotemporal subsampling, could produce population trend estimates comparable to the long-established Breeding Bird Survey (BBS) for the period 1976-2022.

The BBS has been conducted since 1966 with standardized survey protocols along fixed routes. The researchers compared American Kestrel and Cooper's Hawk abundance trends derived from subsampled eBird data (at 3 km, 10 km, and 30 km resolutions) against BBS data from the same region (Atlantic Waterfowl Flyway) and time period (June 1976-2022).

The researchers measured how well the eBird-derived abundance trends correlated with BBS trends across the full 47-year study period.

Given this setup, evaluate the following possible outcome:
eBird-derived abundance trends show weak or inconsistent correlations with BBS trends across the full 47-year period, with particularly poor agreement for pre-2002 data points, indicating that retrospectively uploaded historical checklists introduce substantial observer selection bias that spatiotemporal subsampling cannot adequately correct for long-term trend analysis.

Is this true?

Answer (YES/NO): NO